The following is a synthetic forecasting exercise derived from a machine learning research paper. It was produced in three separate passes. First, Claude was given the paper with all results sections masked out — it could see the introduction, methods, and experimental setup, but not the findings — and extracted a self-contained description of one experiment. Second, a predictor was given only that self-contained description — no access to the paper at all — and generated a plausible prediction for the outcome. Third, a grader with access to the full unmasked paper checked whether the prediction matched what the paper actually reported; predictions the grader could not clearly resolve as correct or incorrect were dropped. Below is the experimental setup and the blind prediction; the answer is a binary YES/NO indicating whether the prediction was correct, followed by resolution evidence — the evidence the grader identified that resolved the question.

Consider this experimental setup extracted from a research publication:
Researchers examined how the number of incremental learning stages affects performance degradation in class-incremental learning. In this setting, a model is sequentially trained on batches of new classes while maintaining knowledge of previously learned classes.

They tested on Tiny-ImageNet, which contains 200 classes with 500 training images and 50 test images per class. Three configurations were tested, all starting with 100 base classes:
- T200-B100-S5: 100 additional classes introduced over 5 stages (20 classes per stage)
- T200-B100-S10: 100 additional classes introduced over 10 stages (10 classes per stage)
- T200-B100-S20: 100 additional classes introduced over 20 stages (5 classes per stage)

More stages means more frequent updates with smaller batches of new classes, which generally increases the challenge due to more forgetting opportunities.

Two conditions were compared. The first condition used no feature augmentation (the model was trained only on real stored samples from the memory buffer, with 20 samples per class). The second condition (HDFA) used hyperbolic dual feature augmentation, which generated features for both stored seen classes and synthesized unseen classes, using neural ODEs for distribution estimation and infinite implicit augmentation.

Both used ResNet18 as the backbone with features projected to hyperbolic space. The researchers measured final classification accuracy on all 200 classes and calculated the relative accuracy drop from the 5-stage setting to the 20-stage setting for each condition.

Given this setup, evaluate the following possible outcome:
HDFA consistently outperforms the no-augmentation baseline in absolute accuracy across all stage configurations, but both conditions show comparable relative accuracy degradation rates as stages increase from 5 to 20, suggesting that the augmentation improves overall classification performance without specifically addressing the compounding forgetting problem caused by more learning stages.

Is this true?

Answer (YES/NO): NO